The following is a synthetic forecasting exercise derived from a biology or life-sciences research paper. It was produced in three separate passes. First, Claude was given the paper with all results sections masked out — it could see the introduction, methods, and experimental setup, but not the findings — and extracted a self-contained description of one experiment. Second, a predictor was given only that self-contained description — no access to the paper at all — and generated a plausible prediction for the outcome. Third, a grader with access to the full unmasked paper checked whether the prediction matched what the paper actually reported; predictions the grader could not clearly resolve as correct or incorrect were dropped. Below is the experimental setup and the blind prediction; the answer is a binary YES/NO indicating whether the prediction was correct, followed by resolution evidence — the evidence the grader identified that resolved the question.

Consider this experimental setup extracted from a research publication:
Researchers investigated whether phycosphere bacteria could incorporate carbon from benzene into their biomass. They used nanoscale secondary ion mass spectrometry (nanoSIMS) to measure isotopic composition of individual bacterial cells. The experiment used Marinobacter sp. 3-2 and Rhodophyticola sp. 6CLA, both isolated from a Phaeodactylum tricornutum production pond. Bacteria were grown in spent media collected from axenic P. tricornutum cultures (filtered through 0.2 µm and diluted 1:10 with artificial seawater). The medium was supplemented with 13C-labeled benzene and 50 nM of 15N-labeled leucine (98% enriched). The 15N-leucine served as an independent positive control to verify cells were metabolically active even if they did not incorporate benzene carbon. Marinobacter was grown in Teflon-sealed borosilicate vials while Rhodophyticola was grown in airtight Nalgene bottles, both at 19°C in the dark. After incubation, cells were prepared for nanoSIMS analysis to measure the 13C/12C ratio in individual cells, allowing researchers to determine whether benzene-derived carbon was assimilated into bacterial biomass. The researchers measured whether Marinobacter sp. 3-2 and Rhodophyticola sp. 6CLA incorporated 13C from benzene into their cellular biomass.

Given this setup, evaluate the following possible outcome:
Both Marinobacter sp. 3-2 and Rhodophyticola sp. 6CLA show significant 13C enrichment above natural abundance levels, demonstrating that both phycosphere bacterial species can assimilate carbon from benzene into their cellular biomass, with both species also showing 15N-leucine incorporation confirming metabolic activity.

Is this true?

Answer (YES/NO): NO